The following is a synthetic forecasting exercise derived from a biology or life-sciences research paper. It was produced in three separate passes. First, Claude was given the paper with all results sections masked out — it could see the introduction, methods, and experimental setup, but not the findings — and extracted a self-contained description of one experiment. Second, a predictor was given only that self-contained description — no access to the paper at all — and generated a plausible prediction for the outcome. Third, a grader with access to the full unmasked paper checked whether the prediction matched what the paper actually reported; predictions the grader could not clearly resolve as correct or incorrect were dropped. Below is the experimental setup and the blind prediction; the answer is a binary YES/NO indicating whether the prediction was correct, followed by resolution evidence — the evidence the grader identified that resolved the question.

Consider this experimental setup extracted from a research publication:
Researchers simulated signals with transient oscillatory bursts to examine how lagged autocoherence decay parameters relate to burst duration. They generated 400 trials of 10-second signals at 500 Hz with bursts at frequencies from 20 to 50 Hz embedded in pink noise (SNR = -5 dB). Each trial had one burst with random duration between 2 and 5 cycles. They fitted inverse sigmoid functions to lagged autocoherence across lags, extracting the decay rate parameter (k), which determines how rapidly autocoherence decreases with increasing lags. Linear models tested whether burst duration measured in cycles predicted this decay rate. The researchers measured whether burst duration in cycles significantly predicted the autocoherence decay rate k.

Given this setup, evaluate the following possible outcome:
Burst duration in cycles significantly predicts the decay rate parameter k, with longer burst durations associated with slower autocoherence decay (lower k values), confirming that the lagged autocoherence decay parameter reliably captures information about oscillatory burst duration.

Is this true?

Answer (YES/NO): YES